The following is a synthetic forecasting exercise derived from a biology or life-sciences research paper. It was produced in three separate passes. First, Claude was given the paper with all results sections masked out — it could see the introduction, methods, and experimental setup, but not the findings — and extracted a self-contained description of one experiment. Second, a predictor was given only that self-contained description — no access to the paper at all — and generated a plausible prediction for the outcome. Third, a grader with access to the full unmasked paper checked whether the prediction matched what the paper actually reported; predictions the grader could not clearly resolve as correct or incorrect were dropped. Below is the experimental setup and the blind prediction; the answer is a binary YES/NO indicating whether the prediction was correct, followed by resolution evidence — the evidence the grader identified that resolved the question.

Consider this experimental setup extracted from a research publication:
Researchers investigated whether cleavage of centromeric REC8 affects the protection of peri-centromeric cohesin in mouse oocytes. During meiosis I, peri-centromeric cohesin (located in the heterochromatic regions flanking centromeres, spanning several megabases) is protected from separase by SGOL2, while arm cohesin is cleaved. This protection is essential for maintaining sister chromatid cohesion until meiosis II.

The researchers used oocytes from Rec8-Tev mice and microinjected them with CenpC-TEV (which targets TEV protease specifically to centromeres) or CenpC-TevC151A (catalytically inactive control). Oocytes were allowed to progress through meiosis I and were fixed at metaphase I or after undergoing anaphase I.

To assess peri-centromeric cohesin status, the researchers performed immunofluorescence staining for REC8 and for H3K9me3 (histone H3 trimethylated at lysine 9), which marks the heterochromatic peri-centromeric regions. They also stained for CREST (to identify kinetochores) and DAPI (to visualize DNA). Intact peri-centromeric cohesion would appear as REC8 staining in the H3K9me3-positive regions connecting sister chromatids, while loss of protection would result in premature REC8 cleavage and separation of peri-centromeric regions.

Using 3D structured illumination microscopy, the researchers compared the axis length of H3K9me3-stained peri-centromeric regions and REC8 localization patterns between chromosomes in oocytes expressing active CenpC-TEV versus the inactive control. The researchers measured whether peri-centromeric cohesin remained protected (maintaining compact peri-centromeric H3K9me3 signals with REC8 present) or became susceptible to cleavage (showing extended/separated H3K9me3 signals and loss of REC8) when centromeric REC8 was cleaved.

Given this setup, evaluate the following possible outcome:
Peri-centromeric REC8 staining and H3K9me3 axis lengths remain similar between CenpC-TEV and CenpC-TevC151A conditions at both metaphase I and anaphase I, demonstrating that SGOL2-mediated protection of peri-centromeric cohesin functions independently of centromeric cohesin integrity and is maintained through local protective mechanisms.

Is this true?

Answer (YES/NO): NO